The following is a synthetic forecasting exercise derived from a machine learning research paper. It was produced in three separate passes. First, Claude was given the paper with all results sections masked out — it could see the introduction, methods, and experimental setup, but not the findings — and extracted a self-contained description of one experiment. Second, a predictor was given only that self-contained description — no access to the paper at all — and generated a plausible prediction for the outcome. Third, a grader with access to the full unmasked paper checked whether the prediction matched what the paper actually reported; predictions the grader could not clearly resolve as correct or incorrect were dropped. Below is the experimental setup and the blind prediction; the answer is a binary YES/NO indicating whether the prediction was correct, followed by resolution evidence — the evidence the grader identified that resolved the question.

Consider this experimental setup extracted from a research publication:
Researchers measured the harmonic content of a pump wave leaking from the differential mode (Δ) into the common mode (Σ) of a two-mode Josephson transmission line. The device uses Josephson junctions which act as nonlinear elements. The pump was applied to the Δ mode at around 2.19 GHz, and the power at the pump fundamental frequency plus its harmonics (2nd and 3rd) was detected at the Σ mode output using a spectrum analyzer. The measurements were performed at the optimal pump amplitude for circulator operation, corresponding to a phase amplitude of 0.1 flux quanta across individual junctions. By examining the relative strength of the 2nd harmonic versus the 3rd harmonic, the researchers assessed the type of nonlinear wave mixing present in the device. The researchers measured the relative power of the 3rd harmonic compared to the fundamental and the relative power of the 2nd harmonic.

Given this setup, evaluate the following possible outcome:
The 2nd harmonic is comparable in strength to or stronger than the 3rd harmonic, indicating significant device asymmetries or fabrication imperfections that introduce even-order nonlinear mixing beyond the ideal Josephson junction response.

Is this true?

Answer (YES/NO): NO